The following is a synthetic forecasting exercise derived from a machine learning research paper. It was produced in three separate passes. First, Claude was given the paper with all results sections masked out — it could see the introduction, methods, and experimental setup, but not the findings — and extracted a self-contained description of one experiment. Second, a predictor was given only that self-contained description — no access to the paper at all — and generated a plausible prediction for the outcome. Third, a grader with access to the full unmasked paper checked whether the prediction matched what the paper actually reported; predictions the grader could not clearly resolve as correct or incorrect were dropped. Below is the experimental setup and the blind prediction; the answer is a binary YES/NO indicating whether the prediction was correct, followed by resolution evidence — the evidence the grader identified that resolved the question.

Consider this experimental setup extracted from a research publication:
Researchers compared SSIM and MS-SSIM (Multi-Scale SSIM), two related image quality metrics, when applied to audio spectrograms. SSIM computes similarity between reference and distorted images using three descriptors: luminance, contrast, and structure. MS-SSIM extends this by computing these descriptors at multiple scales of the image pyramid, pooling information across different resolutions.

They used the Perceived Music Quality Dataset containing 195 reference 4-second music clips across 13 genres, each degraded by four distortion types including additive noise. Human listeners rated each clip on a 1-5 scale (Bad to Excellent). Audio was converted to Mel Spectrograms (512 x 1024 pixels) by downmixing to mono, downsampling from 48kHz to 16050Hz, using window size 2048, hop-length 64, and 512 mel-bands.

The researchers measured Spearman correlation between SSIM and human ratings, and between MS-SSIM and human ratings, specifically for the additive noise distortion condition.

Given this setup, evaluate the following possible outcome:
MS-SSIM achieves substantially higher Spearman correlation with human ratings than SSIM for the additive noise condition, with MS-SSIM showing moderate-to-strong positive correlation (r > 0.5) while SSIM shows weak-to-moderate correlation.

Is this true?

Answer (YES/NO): NO